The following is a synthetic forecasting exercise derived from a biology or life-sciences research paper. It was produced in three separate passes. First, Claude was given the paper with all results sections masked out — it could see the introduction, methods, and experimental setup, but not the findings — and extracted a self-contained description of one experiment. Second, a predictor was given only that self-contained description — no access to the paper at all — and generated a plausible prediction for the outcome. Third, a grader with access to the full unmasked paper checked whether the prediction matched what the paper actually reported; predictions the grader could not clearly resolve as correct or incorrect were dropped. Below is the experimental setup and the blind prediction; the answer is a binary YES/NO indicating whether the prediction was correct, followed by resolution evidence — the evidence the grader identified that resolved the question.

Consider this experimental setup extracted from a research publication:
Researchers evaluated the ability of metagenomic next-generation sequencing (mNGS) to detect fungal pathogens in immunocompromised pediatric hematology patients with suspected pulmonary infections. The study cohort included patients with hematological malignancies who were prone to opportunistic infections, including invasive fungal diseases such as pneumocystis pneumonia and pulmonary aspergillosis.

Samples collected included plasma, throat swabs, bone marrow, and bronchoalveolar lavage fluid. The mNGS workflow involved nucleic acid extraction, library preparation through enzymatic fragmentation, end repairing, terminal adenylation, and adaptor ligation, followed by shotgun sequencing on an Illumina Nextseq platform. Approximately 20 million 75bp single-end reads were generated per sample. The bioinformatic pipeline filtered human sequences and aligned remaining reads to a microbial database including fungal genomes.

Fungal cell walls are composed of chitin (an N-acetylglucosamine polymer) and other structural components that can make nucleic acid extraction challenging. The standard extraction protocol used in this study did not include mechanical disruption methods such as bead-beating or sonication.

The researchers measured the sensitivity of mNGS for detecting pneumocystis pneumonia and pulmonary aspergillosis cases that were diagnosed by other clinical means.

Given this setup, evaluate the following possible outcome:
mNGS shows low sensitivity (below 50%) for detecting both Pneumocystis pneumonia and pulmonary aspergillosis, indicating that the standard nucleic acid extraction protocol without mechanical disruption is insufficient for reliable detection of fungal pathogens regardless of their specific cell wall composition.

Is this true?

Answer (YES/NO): YES